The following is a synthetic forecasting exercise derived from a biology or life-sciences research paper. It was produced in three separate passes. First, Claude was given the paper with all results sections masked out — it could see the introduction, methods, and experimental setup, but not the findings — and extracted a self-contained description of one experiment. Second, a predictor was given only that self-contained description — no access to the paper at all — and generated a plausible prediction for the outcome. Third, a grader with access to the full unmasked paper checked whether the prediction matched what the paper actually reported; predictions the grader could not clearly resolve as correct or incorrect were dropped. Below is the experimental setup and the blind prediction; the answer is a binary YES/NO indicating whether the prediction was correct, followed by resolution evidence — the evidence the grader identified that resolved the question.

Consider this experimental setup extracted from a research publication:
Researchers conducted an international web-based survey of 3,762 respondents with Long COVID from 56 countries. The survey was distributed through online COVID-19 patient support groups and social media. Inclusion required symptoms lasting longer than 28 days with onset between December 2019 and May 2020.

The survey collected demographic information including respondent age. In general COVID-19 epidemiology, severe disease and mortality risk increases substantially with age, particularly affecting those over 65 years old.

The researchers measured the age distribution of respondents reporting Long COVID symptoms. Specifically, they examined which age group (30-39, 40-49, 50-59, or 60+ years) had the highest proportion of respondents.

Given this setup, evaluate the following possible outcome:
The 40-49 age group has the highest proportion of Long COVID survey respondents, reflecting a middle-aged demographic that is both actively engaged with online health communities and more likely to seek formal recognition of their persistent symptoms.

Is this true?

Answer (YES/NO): YES